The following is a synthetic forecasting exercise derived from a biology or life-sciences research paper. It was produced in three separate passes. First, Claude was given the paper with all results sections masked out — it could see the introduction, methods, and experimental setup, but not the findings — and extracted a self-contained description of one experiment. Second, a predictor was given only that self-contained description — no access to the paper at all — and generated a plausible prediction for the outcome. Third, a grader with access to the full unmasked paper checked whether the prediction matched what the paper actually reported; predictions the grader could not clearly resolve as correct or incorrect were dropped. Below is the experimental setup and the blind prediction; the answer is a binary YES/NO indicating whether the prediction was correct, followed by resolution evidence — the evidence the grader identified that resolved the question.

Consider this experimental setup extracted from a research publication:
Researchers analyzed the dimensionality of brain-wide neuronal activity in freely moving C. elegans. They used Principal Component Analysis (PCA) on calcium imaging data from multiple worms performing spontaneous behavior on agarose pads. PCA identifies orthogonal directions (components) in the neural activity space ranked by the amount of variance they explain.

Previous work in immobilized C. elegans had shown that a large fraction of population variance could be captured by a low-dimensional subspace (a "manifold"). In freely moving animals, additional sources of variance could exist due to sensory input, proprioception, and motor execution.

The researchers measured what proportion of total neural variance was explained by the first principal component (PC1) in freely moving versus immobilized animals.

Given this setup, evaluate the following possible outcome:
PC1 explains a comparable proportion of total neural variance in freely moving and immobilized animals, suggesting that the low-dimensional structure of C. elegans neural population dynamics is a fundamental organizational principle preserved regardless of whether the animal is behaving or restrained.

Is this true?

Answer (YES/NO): NO